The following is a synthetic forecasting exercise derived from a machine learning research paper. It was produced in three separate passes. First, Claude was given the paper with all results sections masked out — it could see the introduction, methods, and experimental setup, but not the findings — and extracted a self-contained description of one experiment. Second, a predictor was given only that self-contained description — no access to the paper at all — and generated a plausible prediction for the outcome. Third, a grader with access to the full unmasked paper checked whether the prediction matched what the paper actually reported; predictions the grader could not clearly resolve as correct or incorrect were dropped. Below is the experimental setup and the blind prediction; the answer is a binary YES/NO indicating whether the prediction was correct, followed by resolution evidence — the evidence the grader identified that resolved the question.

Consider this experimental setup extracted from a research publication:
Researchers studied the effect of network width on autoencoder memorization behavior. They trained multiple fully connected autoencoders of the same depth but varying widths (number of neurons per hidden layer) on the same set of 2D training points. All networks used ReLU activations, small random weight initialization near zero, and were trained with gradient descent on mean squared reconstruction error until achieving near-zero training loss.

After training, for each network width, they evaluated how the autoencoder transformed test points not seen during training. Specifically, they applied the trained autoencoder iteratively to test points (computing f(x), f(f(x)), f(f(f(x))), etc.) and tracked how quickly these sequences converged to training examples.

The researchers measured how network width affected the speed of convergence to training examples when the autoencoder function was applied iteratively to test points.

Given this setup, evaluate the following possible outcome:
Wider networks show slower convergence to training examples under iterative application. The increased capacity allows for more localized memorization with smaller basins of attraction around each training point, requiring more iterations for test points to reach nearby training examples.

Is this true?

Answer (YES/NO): NO